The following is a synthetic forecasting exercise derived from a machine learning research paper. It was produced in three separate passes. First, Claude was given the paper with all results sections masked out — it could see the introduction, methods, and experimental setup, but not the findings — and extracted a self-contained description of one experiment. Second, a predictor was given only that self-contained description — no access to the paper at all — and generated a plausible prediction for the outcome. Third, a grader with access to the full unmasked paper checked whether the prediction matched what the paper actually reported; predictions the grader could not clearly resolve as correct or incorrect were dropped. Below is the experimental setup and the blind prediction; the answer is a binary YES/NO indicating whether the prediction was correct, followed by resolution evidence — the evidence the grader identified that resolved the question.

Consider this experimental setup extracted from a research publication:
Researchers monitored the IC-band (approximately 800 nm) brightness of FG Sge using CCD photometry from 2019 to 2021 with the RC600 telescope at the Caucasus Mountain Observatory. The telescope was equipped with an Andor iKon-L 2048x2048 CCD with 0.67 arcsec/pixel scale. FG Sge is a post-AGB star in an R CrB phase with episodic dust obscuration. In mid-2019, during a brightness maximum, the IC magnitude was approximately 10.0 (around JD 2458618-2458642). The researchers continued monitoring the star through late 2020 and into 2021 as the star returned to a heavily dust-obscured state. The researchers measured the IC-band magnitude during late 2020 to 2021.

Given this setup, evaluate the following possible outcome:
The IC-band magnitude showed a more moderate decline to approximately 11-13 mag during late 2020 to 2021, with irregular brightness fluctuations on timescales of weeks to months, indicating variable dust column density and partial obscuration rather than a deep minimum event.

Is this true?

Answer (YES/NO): NO